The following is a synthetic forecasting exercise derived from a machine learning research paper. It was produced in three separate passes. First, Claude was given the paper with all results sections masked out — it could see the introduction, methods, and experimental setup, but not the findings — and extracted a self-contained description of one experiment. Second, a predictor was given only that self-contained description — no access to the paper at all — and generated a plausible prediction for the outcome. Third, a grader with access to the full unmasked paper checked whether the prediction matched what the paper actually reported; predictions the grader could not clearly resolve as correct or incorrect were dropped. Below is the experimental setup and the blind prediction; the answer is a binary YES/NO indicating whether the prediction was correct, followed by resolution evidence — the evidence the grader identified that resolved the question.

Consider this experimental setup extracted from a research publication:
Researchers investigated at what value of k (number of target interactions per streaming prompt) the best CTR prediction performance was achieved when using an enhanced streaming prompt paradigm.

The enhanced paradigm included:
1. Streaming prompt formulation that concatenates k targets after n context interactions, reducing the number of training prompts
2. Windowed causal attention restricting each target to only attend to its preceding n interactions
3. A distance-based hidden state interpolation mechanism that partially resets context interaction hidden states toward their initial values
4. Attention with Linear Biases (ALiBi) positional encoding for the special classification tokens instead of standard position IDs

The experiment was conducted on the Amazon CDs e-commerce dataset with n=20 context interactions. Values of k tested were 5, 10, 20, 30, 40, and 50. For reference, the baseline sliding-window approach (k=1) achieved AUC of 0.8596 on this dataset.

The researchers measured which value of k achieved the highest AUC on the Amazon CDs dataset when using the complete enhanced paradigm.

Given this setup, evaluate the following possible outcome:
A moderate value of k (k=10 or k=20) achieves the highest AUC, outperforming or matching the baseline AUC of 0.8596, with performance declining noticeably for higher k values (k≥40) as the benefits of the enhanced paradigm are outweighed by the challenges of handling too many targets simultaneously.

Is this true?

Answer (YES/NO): NO